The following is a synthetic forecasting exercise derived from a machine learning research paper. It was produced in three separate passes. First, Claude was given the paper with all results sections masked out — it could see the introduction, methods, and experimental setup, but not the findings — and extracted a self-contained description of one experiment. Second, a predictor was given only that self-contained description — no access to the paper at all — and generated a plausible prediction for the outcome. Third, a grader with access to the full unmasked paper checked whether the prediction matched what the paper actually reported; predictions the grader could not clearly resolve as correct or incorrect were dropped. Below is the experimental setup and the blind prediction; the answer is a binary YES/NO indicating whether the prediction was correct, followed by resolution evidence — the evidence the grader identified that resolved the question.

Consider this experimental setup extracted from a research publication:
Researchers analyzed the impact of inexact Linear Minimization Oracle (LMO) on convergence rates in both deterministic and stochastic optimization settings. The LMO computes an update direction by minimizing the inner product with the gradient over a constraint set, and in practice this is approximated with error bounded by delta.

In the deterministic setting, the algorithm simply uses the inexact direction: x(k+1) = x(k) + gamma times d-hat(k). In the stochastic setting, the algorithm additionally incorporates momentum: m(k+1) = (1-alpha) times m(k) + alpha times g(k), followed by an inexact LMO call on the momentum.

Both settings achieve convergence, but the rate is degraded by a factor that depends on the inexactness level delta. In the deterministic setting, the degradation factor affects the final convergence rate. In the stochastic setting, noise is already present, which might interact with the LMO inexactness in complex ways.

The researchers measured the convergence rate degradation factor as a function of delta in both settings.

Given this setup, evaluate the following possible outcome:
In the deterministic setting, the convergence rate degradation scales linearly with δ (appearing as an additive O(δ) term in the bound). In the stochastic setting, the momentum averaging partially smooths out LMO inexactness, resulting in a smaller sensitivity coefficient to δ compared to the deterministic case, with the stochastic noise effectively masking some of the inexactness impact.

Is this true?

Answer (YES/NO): NO